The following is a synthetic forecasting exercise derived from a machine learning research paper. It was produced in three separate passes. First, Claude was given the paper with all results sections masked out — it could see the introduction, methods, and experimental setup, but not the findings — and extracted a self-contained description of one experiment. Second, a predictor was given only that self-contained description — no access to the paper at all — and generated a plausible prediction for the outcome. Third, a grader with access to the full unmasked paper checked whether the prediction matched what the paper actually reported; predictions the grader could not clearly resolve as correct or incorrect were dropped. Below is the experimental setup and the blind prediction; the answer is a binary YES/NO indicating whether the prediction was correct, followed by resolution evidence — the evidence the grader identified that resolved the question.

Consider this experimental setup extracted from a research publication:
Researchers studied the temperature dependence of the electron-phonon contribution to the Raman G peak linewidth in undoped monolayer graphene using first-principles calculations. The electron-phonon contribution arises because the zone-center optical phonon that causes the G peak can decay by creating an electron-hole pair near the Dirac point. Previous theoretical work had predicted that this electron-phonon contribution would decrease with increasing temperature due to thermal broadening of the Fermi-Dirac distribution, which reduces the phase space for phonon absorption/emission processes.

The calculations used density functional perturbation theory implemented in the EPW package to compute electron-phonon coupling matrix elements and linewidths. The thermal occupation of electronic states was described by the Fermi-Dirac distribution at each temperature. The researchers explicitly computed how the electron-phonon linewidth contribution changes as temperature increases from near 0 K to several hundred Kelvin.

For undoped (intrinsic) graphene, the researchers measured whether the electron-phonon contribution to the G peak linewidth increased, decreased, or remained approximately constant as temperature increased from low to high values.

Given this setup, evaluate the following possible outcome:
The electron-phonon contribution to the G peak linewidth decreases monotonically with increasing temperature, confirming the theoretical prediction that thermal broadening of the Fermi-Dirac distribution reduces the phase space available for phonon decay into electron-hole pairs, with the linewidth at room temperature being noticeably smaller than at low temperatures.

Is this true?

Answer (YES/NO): YES